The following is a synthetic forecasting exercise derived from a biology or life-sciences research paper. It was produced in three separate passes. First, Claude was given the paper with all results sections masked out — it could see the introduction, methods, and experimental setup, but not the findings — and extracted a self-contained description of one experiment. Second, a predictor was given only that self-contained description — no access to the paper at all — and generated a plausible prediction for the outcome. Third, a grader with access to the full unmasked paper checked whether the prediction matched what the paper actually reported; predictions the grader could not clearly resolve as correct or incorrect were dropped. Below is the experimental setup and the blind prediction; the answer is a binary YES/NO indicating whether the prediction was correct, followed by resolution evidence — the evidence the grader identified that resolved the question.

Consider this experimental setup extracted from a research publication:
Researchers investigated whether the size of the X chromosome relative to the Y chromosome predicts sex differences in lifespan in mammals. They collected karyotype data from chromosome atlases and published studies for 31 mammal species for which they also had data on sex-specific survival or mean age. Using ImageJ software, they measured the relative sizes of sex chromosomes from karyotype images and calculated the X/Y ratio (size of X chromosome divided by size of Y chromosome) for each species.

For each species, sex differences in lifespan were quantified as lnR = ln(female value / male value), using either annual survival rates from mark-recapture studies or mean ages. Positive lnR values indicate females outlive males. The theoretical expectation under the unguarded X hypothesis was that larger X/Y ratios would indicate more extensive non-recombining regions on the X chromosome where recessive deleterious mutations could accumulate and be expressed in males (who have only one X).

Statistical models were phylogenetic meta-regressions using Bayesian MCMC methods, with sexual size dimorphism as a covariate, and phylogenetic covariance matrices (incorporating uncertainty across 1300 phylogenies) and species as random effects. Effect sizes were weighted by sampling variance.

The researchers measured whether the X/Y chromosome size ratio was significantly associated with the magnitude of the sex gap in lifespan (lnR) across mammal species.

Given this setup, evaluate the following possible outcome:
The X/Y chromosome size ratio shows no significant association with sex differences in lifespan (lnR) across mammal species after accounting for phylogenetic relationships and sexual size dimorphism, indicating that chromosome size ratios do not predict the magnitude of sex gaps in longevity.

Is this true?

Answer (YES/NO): YES